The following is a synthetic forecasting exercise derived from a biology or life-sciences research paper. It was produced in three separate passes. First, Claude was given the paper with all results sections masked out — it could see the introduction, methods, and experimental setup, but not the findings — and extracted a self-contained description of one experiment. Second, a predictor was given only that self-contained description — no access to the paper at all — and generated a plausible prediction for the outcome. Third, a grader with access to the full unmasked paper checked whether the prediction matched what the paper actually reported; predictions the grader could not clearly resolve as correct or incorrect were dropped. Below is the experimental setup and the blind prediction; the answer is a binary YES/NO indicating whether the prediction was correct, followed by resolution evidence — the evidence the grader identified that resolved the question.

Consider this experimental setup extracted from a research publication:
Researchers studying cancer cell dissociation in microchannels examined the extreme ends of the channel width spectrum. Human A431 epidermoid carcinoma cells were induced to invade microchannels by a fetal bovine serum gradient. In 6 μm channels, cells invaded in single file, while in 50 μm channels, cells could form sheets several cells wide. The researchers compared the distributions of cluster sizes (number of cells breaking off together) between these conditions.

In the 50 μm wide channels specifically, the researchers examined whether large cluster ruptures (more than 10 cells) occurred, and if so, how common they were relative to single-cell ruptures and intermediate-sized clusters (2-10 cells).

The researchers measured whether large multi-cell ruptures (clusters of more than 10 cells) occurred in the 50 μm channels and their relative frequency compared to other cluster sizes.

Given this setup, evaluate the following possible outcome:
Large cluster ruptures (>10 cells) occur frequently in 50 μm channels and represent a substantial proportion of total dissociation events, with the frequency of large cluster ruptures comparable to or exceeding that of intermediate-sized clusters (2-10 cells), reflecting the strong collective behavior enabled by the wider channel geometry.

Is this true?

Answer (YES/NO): YES